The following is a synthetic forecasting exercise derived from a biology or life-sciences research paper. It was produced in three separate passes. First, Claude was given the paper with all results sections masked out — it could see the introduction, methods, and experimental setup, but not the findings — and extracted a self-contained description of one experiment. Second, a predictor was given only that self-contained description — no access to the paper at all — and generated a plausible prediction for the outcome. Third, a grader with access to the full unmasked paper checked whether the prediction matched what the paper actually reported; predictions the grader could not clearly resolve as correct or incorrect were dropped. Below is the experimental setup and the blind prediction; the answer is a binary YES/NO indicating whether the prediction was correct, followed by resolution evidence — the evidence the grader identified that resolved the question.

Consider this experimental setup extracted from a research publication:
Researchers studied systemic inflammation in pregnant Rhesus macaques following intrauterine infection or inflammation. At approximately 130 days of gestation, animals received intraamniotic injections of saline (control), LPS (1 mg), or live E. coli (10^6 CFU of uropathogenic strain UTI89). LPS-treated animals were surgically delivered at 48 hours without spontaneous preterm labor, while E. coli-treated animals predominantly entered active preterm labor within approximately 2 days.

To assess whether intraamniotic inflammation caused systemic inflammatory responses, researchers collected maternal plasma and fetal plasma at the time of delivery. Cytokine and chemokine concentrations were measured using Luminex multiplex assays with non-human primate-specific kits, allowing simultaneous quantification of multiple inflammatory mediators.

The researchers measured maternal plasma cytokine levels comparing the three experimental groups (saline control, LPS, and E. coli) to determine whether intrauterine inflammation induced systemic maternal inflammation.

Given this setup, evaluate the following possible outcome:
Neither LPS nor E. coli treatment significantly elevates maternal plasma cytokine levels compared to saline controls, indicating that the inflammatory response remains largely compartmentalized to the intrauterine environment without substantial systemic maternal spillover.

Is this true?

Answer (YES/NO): NO